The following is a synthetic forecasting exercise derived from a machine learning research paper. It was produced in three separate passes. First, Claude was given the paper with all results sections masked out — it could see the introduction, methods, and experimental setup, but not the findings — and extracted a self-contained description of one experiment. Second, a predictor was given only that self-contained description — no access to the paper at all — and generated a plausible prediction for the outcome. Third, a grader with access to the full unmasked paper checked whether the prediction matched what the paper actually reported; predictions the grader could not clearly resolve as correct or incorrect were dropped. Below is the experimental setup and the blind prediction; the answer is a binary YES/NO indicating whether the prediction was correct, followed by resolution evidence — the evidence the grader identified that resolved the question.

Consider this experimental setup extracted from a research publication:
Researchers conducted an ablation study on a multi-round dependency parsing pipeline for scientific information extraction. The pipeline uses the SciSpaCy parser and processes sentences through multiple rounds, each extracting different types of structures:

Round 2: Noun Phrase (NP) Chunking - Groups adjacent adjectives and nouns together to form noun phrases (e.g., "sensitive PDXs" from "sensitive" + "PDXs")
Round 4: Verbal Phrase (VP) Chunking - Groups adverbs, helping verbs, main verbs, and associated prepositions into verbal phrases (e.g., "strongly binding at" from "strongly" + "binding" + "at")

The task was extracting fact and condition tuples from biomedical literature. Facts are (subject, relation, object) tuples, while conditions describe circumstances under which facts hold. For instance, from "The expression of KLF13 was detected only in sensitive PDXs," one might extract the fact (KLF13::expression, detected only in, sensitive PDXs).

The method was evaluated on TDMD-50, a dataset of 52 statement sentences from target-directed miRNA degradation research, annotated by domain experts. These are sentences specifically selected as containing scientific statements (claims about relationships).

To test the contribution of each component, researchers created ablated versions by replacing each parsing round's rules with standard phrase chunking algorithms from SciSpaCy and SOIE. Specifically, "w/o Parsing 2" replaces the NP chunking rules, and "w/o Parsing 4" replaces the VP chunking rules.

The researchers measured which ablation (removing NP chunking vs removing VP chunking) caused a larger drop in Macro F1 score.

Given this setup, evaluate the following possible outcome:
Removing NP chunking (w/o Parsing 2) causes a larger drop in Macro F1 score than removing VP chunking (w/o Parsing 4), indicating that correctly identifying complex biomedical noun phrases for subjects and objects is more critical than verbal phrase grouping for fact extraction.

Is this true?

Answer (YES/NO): NO